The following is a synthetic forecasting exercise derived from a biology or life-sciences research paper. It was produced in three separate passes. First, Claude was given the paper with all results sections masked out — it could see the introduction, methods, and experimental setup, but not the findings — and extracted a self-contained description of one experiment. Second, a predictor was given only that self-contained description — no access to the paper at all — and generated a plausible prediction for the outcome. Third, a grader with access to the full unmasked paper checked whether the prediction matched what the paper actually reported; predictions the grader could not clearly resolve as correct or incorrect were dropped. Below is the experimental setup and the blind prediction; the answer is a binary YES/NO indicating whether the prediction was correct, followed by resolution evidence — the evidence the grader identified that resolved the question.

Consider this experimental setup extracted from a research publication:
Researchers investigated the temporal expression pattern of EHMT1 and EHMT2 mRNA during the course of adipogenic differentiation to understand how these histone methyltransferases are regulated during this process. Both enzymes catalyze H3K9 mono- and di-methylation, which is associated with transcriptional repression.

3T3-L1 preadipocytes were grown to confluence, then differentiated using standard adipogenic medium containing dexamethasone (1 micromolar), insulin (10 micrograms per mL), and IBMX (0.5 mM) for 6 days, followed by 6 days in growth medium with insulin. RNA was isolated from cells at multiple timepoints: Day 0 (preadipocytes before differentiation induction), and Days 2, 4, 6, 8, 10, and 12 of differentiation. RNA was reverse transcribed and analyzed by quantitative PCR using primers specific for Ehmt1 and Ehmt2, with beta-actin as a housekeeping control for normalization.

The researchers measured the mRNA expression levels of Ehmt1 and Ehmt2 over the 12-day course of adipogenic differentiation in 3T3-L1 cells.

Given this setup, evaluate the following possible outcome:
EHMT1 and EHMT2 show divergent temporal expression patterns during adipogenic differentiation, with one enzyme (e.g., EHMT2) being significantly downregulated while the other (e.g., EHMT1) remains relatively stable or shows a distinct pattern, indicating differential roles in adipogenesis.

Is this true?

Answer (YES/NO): NO